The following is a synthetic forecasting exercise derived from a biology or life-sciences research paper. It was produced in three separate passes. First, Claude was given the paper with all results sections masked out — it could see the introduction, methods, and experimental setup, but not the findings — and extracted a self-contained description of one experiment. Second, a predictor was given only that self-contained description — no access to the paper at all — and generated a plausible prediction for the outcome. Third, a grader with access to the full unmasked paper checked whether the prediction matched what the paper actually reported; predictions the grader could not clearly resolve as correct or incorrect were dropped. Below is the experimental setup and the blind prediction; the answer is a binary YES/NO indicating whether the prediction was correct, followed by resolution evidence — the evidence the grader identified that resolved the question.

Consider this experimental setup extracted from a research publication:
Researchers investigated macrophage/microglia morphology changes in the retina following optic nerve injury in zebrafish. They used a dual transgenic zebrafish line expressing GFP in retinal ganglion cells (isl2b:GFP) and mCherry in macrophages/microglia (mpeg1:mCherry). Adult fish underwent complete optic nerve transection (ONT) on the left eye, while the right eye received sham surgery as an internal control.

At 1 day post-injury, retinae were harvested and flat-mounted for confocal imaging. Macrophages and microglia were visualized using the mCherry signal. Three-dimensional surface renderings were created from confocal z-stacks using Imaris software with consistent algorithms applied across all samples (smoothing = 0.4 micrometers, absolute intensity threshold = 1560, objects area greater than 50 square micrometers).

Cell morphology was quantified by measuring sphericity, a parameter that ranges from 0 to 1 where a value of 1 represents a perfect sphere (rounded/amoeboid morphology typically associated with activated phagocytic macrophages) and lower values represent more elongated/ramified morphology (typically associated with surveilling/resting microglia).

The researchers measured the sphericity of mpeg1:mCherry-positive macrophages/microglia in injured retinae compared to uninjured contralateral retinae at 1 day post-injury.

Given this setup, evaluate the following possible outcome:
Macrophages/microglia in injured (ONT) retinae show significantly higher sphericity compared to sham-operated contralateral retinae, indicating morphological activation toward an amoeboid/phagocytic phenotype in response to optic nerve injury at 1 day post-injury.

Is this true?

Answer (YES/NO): YES